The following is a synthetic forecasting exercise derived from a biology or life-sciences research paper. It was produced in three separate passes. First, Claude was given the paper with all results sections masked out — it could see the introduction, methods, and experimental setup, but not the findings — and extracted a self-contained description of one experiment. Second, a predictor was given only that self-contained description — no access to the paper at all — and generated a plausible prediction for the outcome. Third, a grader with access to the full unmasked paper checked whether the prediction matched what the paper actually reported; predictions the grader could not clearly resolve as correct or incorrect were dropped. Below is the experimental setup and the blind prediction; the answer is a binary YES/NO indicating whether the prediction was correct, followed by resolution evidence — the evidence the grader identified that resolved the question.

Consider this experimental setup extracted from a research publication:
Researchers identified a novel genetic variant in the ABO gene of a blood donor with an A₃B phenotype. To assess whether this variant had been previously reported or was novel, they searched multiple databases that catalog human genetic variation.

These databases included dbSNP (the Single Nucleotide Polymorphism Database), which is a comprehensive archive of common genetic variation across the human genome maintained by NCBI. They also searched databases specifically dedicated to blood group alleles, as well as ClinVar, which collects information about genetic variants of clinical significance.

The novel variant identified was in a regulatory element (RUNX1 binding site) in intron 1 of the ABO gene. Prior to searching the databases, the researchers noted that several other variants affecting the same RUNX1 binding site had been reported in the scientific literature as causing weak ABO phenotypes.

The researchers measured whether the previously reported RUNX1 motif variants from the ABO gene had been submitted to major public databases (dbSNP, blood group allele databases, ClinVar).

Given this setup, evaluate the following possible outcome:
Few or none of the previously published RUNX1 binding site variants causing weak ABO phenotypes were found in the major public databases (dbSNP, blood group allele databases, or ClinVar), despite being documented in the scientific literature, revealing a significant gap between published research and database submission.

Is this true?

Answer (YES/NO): YES